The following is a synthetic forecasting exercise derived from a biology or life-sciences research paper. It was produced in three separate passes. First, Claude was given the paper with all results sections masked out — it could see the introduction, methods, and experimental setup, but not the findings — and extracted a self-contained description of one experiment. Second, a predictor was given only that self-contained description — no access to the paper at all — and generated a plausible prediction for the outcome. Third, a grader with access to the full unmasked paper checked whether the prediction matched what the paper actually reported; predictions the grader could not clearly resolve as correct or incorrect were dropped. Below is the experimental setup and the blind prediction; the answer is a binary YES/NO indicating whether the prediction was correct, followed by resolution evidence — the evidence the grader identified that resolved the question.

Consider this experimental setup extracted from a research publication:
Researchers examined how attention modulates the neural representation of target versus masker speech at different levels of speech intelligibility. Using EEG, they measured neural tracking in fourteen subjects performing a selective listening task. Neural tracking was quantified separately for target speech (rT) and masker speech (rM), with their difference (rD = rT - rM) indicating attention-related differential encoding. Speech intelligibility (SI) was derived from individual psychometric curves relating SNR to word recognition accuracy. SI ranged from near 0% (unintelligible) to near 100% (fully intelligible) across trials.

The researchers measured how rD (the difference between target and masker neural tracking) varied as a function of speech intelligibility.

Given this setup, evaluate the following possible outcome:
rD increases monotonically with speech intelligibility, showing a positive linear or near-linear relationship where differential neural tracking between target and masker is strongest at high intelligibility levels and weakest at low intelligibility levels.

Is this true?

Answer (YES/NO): NO